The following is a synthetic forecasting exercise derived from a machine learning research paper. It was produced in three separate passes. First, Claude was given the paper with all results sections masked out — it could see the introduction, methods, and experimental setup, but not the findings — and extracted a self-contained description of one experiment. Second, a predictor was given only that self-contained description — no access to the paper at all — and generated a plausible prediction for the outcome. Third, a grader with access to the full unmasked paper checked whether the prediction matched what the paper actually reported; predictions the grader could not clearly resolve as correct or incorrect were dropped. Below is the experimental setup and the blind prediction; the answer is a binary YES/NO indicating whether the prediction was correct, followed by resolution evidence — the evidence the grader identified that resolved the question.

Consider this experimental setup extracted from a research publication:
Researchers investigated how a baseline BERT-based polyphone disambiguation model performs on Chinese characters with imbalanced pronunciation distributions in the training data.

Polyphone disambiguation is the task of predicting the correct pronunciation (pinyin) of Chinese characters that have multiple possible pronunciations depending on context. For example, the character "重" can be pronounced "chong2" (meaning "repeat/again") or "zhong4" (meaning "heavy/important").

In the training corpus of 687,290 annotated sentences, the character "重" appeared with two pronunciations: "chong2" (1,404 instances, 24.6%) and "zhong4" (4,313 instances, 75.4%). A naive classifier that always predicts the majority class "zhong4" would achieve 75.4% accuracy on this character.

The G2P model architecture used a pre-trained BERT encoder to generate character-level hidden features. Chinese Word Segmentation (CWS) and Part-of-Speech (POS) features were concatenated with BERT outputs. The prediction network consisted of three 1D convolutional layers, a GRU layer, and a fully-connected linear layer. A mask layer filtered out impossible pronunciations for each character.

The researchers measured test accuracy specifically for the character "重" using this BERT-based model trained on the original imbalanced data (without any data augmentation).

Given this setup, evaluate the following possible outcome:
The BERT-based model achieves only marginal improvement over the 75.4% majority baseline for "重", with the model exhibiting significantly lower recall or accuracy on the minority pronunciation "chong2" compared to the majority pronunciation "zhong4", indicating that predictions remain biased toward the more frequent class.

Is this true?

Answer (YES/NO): NO